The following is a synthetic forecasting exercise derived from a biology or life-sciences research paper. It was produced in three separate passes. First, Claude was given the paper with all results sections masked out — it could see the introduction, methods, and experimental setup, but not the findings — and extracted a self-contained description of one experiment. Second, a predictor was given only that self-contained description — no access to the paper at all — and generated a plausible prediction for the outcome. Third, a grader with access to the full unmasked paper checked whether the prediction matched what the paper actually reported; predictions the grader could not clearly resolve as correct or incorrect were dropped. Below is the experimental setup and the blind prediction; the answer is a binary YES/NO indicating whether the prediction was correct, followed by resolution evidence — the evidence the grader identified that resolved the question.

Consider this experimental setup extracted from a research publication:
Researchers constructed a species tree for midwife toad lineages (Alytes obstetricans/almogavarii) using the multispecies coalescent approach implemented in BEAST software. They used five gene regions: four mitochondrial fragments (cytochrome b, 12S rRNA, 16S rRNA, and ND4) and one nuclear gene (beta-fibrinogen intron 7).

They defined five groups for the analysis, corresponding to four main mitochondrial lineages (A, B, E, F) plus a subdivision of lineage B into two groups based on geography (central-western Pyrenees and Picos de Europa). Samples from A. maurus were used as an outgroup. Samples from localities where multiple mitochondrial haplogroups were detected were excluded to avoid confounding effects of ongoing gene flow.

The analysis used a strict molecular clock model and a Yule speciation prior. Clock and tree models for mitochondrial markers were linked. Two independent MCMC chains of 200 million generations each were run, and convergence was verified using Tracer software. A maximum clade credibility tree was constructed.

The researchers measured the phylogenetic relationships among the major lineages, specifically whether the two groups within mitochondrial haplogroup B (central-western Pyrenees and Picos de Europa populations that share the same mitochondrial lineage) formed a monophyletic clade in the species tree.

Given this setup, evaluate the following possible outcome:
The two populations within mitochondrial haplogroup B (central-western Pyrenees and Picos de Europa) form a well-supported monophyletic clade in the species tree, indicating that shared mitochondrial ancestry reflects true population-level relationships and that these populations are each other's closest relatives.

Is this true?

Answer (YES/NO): YES